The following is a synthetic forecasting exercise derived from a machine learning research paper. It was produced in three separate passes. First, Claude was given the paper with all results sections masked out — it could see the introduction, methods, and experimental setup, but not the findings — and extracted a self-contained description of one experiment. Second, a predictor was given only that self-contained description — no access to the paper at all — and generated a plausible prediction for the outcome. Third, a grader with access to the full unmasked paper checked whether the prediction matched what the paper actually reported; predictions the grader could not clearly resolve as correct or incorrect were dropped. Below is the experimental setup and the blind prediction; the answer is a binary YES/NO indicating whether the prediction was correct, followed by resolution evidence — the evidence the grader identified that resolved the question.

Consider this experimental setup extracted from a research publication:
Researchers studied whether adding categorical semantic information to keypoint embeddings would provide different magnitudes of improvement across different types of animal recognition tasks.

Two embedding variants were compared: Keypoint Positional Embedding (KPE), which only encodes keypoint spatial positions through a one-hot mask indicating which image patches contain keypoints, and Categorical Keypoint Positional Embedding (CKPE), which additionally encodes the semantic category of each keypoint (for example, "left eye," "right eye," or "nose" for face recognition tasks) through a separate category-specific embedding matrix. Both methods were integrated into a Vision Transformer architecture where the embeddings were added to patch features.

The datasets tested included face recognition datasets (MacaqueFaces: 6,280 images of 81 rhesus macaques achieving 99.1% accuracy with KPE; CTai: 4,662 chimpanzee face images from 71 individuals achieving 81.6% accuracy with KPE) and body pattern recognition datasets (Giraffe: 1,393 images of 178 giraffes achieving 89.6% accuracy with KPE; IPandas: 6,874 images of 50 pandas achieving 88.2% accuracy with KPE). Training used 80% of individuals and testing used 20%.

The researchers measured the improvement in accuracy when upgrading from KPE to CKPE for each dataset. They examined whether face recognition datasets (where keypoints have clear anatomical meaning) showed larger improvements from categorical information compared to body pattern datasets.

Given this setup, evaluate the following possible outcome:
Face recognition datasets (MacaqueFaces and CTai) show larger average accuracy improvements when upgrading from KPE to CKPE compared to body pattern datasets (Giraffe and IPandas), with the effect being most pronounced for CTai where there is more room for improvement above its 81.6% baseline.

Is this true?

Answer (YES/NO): NO